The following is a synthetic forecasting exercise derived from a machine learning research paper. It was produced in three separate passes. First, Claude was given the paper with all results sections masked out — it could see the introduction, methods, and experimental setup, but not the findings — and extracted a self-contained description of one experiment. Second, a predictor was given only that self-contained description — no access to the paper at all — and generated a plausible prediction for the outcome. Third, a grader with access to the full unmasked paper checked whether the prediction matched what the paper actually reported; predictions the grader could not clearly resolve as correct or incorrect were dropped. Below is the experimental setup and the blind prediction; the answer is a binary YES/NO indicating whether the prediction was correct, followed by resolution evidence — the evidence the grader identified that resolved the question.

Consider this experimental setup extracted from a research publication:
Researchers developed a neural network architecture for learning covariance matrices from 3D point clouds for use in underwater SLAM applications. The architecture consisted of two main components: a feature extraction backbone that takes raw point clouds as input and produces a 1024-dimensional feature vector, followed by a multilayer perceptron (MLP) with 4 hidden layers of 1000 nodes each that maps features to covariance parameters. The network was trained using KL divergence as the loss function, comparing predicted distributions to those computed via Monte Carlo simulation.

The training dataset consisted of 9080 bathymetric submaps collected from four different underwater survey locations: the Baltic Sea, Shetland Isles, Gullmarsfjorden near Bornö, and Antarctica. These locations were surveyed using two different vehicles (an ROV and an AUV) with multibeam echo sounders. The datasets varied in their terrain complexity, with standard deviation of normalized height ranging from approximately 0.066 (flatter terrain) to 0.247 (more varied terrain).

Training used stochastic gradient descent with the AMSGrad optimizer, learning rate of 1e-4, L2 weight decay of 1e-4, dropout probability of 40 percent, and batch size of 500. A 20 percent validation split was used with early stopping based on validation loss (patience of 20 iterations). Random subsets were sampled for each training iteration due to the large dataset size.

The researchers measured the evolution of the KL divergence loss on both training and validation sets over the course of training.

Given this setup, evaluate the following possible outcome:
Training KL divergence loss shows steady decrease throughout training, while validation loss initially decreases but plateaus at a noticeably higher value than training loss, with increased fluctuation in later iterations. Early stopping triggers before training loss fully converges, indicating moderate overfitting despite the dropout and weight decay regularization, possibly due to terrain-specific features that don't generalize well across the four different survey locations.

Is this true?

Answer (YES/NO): NO